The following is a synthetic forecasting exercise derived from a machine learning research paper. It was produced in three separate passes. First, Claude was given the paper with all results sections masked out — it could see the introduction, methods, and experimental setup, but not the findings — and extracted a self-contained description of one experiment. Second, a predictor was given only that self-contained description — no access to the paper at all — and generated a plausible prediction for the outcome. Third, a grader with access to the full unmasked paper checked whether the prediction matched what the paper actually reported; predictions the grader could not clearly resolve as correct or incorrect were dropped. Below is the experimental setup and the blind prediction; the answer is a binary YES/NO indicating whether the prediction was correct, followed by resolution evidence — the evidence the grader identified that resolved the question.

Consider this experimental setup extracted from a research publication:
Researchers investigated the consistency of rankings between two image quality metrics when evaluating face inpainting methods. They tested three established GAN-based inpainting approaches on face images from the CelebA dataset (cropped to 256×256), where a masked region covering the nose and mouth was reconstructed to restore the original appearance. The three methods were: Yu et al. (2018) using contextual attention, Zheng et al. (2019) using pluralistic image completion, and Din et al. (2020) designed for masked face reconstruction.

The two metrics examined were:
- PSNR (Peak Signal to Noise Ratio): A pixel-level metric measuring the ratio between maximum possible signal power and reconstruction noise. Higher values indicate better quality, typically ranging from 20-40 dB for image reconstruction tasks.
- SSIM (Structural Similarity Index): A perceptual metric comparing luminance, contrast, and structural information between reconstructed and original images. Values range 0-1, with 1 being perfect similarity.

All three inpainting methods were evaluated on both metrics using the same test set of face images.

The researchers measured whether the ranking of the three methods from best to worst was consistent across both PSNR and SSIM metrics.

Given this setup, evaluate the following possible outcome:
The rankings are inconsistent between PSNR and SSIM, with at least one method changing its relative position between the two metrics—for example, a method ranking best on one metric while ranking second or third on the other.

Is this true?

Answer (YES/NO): NO